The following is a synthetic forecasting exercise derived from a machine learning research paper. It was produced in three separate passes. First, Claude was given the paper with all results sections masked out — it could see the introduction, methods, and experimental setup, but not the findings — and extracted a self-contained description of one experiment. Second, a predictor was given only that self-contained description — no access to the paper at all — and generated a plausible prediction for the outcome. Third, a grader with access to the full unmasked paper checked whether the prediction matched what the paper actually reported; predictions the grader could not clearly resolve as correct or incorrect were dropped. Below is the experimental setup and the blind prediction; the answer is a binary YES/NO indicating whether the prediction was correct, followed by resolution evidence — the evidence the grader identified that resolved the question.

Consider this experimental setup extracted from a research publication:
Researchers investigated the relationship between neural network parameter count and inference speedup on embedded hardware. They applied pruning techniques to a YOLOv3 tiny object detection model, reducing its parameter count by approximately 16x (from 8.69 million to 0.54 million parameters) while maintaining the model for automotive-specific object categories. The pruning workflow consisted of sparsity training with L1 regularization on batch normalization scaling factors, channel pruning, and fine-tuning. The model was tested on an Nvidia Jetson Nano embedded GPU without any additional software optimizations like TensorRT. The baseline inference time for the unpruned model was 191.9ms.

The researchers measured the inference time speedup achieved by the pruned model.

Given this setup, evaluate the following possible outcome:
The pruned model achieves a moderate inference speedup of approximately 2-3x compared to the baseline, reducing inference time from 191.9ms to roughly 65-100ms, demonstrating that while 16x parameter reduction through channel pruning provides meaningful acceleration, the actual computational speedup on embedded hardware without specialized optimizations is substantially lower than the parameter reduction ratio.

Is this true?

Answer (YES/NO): NO